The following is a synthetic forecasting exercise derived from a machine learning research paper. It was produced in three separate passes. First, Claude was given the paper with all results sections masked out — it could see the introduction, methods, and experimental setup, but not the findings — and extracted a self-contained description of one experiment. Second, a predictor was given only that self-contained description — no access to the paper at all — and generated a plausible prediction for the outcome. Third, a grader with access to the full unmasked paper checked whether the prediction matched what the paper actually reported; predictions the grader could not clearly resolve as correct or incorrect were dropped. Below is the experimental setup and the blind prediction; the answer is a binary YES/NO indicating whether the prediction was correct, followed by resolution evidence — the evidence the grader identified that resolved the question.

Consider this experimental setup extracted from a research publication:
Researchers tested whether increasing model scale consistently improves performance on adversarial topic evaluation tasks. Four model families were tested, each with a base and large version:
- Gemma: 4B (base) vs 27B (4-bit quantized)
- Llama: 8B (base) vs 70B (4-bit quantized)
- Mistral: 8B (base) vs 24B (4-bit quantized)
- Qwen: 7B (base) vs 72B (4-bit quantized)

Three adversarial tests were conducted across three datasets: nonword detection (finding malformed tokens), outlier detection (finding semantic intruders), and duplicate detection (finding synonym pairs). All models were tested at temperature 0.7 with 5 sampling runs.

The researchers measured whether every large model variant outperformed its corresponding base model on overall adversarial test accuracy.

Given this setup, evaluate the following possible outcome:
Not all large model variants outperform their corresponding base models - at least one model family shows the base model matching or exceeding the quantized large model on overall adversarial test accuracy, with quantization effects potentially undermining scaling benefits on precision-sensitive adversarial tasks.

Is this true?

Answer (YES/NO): NO